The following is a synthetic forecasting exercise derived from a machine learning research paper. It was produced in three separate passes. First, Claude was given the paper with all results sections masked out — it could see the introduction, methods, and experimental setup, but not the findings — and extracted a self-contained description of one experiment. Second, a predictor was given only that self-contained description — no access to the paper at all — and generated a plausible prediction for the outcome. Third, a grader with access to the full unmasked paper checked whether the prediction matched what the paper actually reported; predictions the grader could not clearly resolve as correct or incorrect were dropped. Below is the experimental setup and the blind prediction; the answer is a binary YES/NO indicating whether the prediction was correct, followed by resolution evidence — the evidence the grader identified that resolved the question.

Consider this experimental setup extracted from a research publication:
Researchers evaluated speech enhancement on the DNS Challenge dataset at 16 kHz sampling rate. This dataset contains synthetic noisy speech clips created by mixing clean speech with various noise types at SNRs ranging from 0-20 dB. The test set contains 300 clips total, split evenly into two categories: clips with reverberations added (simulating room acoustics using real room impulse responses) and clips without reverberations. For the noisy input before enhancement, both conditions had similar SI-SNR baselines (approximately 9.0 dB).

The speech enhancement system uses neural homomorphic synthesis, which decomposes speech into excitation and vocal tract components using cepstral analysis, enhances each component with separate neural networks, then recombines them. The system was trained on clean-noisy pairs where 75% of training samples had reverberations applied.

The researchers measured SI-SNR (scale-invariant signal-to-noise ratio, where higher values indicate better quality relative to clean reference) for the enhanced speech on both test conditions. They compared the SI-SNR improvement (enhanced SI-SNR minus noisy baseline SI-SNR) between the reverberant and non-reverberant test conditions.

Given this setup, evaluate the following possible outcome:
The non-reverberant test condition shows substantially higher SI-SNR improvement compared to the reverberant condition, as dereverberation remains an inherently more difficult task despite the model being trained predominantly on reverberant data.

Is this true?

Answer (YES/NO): YES